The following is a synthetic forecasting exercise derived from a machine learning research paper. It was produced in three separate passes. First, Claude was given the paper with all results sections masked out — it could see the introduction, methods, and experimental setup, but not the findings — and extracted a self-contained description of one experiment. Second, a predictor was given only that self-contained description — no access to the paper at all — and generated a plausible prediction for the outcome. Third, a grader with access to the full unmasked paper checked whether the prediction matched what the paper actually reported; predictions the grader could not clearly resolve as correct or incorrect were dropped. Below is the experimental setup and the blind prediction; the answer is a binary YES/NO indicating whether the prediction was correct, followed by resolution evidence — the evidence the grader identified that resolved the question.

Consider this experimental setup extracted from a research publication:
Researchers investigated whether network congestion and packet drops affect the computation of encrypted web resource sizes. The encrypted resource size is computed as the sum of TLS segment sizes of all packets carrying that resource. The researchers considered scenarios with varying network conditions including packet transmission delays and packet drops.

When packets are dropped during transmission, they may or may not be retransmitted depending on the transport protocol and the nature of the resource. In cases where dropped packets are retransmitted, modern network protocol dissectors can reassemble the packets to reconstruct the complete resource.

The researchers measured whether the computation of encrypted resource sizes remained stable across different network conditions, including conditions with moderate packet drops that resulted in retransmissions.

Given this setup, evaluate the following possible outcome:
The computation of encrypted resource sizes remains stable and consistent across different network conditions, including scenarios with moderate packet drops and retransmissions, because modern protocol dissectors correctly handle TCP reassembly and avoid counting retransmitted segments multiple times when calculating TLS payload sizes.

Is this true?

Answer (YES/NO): YES